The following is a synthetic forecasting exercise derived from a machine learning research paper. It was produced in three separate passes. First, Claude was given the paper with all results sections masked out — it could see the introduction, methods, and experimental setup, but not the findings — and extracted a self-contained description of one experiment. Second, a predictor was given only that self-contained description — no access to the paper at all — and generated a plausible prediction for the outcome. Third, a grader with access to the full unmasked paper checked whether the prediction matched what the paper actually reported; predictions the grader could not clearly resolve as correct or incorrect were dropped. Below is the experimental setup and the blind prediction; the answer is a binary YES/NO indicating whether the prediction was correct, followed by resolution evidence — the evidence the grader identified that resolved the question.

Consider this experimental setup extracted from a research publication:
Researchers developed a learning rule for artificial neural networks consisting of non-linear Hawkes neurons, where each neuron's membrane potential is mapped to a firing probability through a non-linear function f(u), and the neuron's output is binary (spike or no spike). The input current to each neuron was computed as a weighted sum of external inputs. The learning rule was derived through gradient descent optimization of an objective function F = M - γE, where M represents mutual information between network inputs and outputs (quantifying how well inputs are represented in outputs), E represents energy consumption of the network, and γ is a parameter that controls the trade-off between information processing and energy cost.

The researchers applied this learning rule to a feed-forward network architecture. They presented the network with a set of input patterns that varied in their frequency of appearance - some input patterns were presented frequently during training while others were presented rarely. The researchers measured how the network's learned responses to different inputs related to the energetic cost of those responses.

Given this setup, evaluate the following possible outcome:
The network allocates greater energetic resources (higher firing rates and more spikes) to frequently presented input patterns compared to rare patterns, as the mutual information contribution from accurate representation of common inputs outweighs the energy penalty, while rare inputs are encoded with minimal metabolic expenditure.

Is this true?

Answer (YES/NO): NO